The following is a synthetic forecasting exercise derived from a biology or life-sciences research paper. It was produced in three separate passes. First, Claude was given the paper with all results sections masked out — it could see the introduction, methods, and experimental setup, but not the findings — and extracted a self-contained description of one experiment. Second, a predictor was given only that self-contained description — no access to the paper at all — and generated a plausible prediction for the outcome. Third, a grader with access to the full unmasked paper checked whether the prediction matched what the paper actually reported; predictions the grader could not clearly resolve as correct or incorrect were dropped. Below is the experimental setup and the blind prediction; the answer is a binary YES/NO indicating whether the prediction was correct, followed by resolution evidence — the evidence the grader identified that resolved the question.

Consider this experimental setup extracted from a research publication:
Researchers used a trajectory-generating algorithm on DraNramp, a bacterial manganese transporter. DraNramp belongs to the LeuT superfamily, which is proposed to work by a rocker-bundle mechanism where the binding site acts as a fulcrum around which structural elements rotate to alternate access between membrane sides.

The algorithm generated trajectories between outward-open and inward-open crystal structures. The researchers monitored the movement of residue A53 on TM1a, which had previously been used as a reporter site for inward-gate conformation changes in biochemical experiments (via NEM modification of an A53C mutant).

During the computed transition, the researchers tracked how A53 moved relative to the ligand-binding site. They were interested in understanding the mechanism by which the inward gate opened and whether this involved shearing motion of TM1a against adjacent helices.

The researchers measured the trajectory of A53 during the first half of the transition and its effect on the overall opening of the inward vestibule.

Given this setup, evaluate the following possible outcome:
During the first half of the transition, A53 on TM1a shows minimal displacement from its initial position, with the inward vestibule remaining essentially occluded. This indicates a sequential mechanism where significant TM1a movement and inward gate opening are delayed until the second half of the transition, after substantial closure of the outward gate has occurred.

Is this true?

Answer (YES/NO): NO